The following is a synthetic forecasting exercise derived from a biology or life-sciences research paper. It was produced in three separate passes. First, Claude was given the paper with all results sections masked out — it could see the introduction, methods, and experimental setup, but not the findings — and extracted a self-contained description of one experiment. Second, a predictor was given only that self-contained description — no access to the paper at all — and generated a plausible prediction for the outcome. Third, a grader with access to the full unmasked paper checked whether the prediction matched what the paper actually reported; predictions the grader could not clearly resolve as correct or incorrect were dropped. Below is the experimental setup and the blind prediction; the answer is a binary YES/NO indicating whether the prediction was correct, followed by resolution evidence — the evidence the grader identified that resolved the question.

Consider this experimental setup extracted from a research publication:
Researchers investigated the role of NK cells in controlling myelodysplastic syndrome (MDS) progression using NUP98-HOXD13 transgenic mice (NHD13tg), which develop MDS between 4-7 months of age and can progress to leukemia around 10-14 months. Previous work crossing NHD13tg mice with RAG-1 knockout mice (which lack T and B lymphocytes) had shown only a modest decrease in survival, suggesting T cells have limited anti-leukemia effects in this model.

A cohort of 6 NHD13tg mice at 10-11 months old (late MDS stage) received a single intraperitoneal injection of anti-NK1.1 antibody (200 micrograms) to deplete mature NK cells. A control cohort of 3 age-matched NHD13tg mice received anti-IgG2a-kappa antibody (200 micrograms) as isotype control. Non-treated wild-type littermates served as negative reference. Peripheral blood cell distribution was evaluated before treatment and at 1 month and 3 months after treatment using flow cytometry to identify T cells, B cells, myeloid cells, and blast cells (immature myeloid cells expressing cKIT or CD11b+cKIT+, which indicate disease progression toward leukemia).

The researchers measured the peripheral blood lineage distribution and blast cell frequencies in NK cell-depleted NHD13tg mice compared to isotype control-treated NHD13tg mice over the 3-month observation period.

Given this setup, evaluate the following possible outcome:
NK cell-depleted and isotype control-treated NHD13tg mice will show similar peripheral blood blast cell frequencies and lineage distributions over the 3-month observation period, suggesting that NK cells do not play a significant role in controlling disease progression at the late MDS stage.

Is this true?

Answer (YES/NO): NO